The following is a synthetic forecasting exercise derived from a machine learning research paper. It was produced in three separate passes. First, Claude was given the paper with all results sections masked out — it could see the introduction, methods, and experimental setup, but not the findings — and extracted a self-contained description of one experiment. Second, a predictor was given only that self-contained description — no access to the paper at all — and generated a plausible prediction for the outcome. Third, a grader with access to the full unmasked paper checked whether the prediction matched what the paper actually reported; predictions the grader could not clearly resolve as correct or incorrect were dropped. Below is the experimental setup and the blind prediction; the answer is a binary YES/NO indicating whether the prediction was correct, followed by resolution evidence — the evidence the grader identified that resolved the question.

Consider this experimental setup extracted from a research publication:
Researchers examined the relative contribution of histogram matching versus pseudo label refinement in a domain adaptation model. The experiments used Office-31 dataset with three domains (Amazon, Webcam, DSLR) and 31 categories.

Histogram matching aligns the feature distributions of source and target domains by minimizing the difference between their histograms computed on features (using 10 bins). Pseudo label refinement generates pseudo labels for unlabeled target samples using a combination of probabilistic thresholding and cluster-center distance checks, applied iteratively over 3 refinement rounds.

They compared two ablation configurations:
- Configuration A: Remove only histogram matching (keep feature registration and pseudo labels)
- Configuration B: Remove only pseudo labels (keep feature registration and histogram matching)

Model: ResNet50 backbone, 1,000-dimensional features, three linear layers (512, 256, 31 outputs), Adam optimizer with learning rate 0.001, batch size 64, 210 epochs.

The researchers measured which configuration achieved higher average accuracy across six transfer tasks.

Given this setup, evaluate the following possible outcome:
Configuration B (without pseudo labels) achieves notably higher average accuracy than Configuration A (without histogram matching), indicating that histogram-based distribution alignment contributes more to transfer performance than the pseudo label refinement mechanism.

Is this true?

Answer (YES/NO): NO